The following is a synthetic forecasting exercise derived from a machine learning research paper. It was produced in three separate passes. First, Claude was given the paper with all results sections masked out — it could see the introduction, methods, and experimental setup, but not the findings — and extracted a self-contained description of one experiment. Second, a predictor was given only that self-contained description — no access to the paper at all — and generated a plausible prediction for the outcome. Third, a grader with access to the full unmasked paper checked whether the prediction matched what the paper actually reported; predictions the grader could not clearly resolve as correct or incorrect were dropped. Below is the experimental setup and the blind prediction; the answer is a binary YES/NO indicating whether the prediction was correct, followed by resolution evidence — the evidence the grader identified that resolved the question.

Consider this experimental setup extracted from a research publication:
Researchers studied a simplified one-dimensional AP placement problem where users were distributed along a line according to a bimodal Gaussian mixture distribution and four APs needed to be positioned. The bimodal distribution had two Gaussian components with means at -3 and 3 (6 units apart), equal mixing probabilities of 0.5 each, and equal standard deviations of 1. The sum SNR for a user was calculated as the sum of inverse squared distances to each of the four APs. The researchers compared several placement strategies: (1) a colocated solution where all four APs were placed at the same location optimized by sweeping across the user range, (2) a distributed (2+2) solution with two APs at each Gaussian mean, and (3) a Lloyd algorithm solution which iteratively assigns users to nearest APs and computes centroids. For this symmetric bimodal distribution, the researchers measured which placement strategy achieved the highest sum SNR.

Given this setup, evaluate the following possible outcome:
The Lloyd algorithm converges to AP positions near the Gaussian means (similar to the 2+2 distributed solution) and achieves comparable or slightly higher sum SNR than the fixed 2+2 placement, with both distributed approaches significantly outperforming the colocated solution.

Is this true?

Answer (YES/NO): NO